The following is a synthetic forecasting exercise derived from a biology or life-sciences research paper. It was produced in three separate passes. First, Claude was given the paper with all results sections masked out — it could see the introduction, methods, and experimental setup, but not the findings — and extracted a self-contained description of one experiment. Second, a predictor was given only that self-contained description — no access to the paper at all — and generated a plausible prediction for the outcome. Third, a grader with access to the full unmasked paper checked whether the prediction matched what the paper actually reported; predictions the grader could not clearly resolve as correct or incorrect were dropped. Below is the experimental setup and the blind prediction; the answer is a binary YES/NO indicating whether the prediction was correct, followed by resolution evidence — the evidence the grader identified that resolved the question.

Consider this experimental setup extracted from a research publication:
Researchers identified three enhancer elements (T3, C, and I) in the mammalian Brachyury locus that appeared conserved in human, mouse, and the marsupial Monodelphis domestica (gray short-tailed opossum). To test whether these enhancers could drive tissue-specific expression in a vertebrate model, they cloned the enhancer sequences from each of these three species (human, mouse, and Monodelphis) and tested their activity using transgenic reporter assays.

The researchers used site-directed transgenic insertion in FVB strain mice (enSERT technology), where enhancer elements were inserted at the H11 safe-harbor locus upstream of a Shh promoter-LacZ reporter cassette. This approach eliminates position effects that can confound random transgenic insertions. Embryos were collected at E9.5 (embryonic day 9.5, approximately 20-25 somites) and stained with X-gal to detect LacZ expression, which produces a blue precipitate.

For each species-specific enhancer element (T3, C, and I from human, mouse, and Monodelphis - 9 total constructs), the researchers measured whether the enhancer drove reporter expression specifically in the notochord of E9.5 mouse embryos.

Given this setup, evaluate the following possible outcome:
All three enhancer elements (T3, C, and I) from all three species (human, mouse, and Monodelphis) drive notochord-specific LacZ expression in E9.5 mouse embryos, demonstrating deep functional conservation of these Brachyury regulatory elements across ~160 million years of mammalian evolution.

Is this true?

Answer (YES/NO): NO